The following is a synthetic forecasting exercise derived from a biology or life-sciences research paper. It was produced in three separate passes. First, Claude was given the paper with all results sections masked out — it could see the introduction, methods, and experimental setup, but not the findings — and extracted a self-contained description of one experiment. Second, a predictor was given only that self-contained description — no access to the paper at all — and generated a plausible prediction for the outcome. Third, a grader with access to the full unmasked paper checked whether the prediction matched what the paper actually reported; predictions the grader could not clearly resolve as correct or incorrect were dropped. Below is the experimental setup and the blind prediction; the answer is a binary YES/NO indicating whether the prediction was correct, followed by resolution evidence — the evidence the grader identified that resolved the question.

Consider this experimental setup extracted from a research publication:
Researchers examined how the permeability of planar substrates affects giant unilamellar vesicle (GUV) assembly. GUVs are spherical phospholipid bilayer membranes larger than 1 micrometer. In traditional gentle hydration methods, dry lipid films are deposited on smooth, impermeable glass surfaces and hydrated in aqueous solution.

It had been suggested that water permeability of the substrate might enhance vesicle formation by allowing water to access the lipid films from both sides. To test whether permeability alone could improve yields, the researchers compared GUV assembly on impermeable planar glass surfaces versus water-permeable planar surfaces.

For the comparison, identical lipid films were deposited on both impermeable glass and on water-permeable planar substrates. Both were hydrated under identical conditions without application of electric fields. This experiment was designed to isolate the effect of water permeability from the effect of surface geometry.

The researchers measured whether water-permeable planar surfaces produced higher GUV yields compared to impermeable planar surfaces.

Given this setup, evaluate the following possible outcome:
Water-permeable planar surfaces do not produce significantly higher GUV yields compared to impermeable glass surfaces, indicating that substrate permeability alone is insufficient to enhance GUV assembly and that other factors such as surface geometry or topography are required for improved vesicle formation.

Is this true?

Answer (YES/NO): YES